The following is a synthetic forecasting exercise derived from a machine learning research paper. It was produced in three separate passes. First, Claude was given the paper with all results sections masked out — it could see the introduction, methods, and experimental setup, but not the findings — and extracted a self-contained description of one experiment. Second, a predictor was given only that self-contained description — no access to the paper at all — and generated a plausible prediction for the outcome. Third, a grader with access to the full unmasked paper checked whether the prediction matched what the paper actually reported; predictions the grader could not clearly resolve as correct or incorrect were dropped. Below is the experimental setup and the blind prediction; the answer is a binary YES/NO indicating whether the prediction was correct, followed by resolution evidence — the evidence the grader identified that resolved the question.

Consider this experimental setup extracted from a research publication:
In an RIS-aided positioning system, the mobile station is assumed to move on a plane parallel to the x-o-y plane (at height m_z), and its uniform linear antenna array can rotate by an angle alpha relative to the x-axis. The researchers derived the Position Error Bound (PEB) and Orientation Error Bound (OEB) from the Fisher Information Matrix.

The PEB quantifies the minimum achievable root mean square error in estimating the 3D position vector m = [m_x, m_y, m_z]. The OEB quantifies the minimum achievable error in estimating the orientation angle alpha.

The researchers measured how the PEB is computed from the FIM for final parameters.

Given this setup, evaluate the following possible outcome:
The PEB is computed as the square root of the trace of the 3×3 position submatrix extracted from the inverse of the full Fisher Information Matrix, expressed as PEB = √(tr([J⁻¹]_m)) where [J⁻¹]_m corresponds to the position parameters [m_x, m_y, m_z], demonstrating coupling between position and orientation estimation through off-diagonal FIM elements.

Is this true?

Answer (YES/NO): YES